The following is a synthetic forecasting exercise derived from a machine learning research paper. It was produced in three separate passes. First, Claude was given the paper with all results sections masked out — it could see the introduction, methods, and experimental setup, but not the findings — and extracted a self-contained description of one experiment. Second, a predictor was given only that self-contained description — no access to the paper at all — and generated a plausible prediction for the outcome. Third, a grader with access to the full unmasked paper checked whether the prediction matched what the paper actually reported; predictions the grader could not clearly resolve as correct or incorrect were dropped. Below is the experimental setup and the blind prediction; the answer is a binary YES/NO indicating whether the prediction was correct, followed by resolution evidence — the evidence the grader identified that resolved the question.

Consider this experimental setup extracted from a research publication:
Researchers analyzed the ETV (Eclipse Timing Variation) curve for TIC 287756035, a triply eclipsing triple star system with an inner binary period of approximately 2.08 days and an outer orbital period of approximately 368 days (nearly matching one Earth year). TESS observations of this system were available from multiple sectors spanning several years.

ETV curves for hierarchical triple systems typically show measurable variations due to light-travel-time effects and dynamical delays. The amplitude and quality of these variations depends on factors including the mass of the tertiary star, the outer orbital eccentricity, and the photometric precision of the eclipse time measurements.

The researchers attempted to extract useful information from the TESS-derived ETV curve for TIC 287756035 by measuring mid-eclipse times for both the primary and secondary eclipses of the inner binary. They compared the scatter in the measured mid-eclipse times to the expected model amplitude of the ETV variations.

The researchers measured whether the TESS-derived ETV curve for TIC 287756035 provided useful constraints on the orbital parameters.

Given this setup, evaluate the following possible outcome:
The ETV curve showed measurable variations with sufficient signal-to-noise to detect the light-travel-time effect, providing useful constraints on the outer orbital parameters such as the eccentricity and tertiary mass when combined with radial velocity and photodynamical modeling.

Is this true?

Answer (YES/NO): NO